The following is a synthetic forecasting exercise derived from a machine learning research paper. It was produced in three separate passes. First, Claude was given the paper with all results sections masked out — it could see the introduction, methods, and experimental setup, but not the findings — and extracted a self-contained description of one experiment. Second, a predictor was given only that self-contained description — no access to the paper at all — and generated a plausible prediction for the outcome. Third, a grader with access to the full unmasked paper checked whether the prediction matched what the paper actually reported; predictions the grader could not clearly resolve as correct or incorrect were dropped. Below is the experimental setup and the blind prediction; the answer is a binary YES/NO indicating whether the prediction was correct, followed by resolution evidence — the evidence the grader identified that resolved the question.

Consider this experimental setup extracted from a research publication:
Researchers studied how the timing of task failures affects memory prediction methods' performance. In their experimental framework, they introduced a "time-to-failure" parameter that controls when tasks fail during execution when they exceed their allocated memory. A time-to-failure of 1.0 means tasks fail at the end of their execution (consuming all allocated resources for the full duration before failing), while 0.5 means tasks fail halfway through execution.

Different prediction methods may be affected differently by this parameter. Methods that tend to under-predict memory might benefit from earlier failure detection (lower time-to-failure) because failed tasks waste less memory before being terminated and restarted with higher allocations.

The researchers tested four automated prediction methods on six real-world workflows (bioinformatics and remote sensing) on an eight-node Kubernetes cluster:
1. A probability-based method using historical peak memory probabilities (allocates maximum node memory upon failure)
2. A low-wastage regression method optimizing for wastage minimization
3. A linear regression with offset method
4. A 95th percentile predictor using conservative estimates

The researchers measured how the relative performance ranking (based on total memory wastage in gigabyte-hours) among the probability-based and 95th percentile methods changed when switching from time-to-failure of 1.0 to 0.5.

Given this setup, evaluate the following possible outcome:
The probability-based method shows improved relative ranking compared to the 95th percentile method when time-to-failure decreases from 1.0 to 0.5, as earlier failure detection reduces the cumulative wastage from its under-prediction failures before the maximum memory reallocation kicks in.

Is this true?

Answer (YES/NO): NO